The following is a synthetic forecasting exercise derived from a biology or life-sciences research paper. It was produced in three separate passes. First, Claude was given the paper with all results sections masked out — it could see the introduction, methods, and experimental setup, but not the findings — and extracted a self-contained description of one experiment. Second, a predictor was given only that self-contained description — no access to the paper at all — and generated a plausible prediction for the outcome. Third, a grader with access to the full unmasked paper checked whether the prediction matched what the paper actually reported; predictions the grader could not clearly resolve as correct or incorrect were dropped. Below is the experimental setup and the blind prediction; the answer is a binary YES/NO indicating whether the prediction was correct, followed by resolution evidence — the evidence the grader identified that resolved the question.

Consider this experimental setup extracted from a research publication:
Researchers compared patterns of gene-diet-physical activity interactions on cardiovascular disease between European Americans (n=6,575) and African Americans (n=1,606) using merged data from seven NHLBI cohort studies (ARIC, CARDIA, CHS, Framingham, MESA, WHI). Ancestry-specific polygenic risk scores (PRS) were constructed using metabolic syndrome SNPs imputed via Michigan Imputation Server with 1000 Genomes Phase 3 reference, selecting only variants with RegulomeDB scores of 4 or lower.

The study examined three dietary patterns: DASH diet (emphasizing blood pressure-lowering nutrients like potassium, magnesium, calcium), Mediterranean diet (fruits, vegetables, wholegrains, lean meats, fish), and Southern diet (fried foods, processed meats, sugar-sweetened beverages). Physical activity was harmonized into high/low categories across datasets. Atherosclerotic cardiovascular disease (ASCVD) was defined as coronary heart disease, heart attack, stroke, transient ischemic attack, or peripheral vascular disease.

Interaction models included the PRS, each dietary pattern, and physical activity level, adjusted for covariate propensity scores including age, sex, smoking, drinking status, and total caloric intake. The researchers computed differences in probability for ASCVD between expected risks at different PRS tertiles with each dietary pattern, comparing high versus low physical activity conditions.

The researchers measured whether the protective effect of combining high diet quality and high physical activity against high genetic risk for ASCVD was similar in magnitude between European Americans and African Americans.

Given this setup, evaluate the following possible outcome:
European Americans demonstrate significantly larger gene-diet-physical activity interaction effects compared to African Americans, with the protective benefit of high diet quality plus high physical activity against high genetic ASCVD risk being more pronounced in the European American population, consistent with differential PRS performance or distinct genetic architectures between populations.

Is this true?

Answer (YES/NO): NO